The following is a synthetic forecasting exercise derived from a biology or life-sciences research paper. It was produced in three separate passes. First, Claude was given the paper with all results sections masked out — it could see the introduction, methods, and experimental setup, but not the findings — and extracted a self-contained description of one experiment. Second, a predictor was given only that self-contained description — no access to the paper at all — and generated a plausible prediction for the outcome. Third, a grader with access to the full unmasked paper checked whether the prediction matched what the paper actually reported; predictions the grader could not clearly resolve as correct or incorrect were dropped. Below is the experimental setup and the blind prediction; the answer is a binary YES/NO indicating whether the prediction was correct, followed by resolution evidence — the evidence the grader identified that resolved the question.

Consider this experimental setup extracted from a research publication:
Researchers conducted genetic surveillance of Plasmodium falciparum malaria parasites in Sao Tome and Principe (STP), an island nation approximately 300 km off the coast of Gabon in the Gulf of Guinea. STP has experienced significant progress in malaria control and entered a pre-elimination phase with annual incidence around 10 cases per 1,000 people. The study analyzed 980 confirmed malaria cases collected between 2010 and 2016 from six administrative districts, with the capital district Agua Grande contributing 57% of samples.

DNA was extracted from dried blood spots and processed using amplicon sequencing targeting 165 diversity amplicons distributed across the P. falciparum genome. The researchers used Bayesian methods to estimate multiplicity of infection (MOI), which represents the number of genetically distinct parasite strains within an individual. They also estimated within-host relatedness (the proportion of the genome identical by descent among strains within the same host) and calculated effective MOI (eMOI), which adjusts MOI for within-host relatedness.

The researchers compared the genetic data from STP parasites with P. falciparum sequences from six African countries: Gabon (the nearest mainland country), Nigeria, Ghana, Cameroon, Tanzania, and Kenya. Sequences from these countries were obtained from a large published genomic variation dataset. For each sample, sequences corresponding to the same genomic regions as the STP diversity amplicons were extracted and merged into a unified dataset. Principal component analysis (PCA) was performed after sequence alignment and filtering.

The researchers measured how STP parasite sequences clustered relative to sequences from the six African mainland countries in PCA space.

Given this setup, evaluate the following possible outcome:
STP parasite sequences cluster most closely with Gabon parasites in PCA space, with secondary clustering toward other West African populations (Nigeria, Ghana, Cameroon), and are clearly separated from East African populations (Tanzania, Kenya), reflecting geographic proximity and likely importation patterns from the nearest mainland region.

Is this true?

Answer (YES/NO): NO